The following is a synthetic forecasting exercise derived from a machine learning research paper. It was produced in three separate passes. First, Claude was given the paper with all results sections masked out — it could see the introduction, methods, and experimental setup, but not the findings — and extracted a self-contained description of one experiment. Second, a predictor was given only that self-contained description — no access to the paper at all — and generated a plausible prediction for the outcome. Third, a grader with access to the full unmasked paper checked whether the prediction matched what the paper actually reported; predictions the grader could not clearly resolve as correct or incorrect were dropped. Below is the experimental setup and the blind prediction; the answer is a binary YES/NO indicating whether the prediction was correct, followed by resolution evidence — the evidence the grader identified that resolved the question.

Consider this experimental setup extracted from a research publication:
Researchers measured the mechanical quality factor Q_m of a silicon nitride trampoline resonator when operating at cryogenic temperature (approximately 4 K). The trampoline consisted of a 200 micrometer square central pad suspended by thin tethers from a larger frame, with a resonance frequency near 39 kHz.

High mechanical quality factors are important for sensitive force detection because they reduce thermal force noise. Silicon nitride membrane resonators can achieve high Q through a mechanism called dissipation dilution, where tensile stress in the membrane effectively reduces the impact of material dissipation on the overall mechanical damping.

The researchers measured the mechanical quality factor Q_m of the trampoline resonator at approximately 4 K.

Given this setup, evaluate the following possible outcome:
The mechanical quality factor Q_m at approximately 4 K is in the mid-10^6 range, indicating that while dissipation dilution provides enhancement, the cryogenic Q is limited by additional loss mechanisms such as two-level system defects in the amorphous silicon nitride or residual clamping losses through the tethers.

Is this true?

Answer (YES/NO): NO